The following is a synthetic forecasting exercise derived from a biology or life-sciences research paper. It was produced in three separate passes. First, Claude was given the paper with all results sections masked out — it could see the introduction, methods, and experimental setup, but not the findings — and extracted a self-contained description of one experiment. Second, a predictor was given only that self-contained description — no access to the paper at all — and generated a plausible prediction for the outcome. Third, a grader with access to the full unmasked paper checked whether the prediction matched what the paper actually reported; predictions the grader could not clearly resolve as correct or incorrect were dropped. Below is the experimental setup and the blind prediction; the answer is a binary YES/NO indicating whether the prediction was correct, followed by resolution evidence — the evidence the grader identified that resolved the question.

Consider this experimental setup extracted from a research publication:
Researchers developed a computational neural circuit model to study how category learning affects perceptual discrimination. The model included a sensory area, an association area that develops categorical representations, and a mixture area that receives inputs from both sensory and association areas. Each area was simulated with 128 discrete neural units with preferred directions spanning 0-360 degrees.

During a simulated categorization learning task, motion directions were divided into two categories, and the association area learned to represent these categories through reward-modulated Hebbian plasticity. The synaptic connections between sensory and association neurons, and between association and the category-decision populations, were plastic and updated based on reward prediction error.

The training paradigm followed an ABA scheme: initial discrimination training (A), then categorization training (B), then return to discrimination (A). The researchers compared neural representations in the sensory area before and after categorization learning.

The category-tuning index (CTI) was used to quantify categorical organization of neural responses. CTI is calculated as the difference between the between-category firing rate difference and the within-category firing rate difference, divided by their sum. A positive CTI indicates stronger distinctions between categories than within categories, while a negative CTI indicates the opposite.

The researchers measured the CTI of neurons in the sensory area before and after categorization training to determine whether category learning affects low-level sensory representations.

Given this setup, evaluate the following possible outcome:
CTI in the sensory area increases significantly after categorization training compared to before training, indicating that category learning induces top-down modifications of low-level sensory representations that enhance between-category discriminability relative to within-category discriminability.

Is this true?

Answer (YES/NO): NO